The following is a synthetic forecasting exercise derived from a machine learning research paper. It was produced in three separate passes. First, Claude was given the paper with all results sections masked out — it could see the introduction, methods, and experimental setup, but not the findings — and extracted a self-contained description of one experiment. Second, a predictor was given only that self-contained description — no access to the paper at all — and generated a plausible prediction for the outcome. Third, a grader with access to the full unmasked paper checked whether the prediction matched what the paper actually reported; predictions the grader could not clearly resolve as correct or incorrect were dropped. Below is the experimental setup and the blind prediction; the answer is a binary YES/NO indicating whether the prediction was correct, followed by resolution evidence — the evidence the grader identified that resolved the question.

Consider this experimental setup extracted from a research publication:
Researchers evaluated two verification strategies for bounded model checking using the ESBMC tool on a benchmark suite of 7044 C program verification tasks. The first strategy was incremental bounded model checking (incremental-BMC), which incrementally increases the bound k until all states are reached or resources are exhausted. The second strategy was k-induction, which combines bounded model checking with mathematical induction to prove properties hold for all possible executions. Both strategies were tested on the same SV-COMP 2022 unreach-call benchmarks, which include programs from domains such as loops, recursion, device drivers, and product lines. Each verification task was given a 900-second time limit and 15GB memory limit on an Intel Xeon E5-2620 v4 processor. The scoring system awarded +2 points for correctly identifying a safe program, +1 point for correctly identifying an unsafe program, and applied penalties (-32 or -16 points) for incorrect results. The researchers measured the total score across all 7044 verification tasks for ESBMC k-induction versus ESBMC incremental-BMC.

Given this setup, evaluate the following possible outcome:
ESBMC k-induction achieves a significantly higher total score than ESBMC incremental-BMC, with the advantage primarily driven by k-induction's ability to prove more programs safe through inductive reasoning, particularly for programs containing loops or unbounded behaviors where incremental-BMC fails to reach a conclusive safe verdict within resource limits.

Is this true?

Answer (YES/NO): NO